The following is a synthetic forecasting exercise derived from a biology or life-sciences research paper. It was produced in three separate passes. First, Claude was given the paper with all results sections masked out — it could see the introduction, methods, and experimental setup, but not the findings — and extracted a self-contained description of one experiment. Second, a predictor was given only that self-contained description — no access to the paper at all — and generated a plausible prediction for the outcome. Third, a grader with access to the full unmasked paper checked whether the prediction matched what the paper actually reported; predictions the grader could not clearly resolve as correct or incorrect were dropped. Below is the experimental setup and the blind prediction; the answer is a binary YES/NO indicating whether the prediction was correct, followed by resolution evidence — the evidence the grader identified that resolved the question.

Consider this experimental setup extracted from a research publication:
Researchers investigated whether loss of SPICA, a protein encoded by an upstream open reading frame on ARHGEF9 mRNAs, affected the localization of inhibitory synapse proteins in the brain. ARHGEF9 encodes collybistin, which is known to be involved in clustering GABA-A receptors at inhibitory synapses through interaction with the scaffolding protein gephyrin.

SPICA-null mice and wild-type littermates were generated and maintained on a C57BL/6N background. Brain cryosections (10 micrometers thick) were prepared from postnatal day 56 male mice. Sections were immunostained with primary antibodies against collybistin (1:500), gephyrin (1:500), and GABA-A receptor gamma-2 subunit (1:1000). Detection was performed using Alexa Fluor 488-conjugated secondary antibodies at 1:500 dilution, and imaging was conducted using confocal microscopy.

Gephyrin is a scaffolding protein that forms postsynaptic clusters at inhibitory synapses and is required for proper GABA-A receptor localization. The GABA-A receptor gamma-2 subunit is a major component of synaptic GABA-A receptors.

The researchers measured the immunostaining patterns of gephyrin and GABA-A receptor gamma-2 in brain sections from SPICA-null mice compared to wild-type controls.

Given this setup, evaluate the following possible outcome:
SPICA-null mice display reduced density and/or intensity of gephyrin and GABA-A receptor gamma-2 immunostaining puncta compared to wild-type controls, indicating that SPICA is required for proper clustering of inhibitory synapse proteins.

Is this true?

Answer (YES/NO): NO